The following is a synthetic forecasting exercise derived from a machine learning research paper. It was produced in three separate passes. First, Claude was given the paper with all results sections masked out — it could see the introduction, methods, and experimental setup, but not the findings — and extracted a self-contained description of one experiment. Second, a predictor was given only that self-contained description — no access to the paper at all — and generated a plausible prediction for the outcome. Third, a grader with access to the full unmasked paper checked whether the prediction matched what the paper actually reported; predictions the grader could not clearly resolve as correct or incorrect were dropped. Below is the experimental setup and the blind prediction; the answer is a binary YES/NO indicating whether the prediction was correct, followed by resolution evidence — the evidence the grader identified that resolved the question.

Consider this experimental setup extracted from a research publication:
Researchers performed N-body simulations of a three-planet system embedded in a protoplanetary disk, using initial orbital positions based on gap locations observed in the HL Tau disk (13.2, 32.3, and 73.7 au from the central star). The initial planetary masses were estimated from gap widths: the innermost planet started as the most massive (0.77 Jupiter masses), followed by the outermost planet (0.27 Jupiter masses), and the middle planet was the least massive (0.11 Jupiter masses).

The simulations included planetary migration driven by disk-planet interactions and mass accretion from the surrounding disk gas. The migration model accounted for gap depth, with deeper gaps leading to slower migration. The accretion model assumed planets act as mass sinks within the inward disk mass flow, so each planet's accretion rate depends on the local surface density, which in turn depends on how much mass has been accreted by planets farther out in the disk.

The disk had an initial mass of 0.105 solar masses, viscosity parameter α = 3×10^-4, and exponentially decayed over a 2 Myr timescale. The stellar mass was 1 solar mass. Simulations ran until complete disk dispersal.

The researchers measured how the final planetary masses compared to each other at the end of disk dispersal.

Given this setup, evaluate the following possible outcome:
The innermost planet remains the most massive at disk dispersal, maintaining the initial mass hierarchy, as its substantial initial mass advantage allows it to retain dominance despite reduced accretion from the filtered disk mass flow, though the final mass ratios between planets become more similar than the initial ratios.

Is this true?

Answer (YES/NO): NO